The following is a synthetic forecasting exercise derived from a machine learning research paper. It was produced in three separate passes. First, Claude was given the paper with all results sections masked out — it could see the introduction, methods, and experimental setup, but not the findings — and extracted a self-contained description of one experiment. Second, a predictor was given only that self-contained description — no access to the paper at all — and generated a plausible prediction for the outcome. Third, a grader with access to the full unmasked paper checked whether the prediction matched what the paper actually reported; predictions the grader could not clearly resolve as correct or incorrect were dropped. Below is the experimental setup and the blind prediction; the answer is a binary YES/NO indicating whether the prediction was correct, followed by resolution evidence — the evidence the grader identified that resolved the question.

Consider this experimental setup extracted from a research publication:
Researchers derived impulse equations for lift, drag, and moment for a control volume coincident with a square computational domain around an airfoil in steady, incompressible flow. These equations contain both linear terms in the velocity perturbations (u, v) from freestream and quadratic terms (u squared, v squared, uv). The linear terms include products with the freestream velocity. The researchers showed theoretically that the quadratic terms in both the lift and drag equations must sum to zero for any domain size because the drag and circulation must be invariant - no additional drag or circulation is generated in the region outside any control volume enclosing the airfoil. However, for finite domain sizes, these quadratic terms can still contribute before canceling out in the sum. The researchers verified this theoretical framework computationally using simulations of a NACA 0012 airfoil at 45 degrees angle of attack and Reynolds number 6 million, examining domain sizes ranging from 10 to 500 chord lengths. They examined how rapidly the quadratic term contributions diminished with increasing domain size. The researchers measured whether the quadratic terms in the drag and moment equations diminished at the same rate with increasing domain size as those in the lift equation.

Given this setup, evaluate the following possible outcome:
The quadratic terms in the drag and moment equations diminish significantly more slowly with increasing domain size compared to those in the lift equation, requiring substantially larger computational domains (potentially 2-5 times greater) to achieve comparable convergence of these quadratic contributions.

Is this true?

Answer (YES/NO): YES